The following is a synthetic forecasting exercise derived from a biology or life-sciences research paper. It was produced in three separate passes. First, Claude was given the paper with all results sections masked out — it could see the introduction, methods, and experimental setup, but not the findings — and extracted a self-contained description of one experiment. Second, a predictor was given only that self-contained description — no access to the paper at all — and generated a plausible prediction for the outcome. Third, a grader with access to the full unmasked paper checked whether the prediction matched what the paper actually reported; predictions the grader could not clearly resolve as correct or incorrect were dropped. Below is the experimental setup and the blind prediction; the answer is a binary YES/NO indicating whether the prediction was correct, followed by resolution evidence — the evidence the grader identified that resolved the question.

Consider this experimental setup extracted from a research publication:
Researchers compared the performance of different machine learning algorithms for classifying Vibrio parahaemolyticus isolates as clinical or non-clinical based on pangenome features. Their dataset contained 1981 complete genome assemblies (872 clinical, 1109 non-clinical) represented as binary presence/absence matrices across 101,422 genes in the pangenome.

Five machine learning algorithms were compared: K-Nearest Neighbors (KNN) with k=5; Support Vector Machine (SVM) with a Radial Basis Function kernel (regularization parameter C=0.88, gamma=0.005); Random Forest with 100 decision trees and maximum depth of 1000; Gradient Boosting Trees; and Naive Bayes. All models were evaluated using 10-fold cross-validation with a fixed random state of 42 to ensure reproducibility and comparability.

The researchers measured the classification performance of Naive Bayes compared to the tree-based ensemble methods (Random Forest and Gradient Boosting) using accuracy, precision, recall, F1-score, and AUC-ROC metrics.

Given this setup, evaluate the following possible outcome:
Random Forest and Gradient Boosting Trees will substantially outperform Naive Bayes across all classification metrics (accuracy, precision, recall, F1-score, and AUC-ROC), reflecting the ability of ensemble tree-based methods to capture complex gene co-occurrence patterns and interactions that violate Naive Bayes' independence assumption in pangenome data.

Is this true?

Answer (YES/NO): YES